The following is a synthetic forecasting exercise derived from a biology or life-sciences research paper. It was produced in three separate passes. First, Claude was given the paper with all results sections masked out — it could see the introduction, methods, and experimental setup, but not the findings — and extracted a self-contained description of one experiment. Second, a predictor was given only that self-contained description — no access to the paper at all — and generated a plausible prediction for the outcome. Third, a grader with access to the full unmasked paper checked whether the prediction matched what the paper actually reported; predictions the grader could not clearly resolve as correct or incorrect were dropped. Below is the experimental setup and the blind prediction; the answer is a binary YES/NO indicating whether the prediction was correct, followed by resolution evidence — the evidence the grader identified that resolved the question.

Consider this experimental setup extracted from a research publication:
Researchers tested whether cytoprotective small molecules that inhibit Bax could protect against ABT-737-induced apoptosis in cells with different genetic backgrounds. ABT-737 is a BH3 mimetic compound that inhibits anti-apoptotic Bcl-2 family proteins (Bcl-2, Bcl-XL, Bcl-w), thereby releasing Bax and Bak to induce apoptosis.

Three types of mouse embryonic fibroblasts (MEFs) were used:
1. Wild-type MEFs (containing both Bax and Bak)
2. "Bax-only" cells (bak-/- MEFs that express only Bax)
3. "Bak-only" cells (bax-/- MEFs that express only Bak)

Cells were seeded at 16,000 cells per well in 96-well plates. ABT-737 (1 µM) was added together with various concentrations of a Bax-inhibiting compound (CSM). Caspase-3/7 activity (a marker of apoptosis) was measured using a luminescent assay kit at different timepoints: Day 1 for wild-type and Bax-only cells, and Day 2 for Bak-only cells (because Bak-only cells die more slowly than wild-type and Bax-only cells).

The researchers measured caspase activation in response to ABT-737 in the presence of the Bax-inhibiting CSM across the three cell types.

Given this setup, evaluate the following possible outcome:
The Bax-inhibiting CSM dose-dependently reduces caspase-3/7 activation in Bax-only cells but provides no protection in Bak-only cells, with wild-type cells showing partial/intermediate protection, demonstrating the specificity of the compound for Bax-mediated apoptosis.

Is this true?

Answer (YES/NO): NO